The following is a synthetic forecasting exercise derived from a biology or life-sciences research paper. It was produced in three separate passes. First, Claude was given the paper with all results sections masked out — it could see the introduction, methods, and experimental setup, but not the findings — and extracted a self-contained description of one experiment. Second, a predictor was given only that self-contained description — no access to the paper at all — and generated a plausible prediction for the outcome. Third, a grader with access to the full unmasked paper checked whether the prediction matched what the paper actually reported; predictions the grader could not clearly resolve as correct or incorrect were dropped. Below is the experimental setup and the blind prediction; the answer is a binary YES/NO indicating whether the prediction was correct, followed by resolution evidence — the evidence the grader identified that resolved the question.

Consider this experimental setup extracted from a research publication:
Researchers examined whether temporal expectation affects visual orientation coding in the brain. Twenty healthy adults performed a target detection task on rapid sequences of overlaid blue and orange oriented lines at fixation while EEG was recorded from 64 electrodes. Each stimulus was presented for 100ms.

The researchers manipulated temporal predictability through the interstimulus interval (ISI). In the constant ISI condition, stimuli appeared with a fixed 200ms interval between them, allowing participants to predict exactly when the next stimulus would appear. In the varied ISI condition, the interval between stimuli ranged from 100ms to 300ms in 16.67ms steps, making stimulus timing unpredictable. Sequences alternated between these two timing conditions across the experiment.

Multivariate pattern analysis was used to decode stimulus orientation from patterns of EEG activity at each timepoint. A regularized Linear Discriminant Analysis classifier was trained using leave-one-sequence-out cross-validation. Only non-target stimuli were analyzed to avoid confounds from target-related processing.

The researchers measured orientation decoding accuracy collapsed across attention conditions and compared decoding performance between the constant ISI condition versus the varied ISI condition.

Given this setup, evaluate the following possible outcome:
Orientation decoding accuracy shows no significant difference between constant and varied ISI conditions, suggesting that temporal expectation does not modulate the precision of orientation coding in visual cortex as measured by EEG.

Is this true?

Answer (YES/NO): YES